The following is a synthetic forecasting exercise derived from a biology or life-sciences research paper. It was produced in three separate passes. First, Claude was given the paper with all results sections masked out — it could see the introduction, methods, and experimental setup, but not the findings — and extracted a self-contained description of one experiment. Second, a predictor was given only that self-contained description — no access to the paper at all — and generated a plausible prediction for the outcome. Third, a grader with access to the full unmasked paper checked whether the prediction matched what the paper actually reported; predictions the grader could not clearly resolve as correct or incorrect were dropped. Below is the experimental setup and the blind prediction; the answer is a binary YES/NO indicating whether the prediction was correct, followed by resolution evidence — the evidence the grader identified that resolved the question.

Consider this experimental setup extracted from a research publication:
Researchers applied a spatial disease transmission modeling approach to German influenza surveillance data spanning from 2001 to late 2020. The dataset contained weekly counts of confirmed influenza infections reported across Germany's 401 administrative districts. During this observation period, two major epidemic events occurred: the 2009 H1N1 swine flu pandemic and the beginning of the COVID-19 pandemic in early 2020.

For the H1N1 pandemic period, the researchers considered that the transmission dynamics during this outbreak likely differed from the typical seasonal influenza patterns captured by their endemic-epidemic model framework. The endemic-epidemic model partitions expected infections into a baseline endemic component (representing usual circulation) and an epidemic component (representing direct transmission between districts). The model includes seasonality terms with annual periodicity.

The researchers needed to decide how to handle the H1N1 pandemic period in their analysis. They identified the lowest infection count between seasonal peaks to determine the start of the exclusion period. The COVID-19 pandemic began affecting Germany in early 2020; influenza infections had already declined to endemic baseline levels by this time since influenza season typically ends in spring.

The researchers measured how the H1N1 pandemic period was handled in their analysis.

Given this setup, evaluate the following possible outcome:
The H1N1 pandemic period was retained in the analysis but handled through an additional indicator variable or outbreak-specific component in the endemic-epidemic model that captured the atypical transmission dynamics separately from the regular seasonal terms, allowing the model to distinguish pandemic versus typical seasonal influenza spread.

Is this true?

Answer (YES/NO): NO